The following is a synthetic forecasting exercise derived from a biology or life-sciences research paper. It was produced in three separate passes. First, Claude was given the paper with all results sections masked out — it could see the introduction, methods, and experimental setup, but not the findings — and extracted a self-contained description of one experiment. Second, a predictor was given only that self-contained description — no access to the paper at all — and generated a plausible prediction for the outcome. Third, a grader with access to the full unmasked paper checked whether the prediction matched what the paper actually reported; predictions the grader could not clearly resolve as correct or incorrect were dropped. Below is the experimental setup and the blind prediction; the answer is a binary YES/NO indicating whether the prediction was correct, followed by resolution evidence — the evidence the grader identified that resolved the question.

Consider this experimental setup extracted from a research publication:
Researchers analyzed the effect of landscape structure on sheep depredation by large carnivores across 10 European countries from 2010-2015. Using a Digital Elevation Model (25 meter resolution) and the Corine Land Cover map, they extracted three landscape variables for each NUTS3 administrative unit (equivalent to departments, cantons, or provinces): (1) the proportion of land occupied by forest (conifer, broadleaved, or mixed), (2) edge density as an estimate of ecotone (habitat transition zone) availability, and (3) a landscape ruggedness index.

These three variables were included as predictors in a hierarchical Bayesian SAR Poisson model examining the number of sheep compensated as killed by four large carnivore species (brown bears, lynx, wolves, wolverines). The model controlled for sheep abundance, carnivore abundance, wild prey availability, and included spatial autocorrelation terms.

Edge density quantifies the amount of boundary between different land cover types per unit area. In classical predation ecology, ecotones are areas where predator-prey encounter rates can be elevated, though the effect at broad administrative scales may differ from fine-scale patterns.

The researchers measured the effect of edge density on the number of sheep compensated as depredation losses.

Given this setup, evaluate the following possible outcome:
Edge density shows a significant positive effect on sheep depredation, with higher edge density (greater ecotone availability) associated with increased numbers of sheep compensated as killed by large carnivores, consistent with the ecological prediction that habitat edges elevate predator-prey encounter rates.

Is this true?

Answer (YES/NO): NO